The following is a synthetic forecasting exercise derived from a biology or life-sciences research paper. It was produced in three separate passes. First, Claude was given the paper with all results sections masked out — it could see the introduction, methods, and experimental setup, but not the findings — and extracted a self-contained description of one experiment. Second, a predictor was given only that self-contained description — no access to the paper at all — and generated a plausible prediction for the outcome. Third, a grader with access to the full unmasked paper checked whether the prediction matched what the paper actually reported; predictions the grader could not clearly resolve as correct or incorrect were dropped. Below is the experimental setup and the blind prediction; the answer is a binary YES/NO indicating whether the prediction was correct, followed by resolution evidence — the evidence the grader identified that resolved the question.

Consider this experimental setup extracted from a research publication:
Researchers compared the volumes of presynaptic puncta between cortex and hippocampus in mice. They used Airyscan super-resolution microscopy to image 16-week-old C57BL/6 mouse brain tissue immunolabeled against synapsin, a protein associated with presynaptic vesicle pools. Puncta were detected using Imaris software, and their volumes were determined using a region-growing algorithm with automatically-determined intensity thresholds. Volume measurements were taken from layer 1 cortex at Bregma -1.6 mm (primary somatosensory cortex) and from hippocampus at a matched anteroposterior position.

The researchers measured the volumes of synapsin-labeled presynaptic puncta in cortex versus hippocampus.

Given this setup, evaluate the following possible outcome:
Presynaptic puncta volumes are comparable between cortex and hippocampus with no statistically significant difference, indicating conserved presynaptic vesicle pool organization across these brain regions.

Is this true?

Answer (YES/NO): NO